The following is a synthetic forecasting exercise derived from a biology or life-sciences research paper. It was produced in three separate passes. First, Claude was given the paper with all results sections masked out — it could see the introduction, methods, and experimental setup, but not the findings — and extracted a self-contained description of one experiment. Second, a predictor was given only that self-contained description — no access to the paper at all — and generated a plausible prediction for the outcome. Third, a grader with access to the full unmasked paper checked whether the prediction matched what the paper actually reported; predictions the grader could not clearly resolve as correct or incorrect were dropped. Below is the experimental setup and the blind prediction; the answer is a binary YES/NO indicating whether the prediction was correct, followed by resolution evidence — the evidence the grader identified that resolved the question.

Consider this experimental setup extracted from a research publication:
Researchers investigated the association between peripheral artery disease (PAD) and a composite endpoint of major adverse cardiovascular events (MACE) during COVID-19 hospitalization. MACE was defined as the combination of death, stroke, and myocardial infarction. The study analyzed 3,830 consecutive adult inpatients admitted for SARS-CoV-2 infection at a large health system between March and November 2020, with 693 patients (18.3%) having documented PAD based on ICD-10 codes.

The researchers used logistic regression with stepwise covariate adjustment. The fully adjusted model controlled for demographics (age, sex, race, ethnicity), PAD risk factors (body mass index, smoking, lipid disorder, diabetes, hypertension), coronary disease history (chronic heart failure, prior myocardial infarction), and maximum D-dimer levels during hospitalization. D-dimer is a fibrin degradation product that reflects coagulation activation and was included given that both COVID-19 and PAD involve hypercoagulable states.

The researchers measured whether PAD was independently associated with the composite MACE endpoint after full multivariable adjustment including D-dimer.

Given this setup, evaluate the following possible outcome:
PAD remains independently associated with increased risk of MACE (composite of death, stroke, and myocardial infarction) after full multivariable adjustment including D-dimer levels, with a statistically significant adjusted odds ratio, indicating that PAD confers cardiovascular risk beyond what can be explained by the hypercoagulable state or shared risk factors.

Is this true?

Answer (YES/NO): YES